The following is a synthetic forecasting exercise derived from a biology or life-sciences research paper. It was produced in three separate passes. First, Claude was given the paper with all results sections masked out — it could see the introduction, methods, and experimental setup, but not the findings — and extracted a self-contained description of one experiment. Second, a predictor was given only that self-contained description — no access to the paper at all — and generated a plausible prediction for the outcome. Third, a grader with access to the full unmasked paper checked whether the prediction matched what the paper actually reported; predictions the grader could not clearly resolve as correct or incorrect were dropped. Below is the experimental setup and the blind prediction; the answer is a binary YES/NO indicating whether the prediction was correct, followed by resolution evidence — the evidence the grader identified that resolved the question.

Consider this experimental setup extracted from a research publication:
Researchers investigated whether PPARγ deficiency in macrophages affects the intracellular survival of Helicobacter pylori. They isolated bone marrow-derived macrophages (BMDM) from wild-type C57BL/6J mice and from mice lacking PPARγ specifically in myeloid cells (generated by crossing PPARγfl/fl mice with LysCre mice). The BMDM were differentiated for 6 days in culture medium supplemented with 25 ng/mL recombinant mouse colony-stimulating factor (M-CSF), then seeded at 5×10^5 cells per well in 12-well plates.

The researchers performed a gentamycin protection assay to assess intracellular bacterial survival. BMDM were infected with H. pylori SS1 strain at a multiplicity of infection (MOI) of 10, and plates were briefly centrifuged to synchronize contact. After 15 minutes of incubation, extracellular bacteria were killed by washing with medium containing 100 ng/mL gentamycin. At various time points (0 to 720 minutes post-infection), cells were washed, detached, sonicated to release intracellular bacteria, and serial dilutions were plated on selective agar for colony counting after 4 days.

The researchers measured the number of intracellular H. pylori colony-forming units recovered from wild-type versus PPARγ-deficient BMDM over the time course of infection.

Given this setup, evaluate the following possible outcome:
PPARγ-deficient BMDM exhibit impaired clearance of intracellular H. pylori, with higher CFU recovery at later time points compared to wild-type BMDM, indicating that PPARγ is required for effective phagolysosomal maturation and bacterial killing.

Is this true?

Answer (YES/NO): NO